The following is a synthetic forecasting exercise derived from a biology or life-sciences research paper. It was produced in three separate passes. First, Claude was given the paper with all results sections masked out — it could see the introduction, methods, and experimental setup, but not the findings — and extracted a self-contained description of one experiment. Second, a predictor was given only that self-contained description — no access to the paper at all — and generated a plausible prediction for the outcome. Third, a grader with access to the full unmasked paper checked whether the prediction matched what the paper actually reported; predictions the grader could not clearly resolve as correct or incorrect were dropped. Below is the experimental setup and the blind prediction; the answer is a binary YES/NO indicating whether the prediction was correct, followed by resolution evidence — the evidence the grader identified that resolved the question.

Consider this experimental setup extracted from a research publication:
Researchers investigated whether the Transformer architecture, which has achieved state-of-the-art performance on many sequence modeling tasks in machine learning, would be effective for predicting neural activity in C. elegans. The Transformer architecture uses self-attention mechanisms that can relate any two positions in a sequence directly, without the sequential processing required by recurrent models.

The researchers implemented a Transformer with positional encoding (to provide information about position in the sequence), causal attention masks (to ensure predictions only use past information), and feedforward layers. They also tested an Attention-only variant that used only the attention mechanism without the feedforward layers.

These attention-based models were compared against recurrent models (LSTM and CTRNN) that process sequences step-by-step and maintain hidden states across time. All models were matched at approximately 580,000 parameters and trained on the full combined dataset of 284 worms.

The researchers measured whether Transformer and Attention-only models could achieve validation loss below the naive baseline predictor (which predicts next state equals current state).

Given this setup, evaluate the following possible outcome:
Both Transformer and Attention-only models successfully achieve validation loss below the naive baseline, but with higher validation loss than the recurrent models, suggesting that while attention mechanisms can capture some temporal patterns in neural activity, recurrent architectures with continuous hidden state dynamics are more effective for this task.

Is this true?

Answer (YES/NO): NO